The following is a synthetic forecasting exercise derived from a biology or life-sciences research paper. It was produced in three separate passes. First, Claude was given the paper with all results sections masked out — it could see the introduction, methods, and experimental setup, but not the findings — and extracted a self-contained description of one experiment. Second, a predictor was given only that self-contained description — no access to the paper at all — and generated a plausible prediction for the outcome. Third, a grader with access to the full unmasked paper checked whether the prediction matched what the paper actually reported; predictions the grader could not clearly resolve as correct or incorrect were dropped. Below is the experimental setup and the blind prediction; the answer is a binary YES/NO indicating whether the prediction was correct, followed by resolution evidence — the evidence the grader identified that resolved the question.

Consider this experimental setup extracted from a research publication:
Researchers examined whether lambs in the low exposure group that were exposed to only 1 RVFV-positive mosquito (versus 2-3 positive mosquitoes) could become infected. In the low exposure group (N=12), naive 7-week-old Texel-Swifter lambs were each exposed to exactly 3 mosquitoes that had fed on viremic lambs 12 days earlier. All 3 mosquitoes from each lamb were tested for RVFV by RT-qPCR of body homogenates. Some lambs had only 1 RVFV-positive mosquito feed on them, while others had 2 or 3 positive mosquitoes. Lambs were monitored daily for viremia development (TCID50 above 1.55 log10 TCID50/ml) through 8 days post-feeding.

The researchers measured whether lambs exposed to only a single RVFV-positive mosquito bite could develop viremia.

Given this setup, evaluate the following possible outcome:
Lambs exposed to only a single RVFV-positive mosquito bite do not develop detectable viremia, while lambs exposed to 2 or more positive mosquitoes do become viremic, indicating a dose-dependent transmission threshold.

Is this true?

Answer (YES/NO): NO